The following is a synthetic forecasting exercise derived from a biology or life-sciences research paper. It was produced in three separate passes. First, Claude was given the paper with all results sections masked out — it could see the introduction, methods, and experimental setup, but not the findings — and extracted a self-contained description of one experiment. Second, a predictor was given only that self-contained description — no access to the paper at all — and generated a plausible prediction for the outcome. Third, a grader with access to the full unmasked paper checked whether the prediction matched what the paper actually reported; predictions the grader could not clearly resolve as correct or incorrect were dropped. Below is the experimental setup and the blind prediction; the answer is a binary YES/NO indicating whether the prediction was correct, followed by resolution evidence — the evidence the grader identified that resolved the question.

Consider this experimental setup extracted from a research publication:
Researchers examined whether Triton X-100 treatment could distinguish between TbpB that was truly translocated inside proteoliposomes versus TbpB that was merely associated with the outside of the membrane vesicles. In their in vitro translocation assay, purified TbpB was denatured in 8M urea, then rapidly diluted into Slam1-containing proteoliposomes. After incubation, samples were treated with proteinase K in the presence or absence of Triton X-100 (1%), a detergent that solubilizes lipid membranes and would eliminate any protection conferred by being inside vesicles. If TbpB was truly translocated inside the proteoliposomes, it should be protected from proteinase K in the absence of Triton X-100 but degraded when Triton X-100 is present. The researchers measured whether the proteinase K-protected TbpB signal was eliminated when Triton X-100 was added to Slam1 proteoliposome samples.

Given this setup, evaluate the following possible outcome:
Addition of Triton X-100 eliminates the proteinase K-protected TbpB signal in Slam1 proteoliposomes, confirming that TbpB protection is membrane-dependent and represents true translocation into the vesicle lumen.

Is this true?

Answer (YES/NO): YES